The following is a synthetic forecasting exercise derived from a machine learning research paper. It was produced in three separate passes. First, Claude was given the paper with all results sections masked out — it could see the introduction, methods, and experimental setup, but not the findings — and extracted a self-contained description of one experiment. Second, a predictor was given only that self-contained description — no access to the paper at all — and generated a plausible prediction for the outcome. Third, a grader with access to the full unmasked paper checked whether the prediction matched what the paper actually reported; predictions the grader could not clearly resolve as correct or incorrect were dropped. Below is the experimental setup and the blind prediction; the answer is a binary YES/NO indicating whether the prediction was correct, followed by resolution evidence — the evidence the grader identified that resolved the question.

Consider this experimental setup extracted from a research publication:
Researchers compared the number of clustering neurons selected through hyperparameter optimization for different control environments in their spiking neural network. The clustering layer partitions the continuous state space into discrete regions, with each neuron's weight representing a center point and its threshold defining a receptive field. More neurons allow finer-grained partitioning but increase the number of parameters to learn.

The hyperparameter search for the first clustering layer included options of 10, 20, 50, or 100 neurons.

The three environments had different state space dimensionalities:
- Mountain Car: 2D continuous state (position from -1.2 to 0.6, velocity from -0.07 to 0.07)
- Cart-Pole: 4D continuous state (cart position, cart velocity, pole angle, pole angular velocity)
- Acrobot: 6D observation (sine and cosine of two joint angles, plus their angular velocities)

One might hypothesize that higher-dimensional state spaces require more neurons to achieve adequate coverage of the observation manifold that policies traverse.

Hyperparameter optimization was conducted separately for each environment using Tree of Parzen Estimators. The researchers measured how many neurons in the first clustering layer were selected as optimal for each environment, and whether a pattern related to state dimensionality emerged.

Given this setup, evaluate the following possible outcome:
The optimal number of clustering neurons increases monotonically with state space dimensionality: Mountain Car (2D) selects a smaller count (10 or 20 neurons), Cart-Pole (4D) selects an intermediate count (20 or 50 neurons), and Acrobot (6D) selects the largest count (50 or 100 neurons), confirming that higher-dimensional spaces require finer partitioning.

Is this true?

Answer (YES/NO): NO